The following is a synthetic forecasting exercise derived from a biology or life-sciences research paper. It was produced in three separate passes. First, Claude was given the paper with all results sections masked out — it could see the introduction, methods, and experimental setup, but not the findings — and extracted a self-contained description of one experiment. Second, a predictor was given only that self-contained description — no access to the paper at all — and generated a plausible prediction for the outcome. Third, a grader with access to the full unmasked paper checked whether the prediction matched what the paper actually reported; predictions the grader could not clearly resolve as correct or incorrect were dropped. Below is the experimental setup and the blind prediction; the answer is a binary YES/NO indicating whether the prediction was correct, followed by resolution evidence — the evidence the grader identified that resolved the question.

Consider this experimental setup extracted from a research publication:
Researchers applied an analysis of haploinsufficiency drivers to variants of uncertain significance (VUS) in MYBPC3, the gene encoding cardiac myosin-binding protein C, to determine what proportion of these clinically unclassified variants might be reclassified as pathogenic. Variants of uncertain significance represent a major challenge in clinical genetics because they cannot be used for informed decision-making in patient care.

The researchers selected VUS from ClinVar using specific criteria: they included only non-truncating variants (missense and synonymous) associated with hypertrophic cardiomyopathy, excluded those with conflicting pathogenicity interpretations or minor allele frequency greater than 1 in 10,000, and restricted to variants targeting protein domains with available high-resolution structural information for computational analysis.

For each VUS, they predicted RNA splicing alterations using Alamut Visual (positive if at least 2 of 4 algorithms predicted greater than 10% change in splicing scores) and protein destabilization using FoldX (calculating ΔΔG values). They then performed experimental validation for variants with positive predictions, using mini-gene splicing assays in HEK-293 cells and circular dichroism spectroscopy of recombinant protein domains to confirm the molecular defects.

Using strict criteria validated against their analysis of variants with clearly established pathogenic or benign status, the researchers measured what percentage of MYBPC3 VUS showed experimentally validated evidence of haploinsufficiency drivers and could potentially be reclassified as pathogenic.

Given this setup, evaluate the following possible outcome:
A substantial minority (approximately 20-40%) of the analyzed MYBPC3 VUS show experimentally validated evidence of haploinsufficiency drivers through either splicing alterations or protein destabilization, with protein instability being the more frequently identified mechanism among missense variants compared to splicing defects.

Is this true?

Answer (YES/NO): NO